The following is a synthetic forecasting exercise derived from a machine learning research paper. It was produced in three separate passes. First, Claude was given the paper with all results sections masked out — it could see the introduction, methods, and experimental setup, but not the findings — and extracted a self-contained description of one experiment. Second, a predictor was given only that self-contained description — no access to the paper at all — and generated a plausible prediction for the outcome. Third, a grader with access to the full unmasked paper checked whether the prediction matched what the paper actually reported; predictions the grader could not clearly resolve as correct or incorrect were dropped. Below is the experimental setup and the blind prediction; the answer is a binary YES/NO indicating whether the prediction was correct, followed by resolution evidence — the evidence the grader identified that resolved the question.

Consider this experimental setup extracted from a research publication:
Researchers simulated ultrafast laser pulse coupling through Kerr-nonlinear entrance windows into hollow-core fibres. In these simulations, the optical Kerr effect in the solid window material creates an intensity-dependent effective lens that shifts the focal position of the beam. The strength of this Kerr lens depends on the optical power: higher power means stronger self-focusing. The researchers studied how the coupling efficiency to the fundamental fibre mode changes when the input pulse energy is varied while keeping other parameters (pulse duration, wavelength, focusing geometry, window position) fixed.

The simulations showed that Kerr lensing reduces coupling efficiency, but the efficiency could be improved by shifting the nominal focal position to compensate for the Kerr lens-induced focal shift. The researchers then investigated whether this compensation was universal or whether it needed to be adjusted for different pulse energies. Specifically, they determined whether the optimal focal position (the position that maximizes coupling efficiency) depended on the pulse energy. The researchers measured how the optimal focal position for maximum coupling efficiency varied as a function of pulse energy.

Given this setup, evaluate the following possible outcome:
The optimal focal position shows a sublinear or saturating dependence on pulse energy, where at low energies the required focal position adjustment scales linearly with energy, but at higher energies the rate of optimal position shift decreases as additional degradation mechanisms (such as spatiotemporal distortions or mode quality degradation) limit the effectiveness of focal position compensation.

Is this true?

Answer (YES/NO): NO